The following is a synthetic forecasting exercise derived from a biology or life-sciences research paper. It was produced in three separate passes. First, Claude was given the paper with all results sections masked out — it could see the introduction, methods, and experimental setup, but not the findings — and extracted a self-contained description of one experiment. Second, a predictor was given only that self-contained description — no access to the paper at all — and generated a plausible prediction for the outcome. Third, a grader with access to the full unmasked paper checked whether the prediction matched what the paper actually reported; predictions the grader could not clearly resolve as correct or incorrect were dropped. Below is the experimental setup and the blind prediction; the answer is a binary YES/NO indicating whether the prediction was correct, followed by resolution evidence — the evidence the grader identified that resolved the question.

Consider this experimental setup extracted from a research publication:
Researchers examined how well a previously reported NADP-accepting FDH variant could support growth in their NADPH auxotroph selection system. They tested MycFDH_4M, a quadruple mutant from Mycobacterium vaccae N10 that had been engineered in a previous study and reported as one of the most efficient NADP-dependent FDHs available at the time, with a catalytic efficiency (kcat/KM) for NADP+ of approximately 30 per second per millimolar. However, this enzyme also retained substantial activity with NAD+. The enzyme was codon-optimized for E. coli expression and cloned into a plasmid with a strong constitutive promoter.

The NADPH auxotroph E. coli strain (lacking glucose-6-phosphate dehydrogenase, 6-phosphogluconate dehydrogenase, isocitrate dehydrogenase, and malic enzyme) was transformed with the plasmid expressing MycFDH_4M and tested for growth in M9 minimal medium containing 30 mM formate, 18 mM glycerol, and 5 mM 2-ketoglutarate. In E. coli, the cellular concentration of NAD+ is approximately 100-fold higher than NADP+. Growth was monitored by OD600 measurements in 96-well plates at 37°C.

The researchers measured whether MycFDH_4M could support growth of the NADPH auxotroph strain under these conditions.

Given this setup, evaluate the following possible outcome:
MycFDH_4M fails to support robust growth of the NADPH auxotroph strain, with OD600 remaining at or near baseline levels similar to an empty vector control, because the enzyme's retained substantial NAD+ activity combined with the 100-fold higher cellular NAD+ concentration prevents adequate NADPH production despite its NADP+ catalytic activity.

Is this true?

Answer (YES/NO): NO